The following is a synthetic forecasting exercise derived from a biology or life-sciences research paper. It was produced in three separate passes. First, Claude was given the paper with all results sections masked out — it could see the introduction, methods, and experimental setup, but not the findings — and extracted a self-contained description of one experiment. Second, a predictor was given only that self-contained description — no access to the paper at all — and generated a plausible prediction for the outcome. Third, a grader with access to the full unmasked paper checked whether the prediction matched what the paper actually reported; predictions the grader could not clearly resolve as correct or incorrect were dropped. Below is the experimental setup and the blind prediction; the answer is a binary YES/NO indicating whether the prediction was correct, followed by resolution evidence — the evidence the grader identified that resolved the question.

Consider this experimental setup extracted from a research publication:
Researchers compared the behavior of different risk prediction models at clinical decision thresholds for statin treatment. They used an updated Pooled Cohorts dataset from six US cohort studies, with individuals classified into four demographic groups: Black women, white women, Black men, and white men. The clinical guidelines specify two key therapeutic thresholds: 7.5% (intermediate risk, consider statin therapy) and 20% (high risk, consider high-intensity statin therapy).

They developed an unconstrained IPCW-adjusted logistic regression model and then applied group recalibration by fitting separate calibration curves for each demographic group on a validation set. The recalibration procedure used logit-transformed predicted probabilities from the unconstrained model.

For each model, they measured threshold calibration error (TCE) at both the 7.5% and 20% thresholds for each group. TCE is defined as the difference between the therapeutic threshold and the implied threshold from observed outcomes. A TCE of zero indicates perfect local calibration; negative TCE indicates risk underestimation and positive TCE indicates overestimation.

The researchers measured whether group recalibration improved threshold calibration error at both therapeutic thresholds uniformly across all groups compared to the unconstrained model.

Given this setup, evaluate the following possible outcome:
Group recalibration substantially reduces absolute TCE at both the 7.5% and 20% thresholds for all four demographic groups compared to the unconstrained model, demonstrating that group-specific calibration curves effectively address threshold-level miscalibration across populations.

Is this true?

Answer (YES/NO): NO